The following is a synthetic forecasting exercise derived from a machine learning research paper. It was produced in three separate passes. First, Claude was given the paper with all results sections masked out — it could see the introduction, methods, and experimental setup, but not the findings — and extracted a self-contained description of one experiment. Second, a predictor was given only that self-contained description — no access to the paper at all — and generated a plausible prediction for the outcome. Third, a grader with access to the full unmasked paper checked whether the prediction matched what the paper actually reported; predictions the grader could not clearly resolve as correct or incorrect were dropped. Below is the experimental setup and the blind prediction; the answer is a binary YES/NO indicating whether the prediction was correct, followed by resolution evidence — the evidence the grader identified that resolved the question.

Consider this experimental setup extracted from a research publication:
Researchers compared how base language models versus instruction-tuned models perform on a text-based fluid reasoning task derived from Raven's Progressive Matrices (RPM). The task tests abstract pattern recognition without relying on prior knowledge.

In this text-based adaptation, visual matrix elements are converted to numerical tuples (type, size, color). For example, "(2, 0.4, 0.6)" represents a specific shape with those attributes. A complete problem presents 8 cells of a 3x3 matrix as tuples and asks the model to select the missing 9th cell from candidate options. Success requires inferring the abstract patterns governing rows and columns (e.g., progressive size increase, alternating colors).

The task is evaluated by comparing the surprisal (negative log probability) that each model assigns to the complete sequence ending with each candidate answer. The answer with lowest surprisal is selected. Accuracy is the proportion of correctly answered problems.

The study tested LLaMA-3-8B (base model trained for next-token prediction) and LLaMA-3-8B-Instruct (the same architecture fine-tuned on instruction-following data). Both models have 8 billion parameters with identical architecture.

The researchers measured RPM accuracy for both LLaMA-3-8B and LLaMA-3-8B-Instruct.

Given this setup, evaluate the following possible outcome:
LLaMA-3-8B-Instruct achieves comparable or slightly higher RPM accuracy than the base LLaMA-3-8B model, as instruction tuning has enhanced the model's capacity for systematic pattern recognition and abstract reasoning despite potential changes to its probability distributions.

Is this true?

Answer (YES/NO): YES